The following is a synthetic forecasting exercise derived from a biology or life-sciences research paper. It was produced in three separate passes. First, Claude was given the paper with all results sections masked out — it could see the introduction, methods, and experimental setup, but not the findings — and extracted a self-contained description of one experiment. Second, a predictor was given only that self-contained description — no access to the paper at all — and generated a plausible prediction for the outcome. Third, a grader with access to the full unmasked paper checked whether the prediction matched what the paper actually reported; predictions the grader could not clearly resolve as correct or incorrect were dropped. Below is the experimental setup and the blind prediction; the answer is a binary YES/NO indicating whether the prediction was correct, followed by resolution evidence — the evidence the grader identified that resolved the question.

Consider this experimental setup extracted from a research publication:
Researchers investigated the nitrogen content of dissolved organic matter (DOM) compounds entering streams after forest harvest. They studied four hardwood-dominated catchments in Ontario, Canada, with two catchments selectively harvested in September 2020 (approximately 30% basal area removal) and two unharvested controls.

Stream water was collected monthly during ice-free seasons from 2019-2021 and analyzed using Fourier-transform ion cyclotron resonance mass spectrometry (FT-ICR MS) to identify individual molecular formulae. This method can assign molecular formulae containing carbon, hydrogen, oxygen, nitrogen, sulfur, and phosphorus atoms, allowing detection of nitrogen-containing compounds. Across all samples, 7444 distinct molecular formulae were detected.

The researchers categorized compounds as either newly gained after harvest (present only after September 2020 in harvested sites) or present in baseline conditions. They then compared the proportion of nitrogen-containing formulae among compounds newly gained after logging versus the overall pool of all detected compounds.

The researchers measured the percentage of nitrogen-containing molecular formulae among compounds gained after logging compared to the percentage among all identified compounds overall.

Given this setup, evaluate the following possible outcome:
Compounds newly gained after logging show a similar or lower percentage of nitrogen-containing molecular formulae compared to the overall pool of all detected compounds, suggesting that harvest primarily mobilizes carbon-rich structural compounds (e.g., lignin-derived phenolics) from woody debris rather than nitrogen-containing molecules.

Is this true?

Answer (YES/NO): NO